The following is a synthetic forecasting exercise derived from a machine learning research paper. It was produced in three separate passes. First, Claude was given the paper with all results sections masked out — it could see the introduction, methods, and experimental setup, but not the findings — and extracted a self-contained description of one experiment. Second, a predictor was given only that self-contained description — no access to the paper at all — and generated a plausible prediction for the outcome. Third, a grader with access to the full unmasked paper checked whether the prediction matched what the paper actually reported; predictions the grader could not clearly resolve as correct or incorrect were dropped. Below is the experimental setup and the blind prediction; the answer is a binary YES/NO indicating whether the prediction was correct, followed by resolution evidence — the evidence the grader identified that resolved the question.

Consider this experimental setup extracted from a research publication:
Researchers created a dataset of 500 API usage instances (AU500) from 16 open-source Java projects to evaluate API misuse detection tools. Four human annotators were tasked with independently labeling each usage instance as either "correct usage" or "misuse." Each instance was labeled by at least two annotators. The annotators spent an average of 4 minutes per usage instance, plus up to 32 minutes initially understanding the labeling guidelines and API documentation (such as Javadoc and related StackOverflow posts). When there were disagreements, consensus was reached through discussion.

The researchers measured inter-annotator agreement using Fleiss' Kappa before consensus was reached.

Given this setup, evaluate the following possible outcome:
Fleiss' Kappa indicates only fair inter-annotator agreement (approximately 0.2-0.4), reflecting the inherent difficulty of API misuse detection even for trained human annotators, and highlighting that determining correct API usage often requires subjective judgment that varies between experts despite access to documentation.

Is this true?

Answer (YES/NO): NO